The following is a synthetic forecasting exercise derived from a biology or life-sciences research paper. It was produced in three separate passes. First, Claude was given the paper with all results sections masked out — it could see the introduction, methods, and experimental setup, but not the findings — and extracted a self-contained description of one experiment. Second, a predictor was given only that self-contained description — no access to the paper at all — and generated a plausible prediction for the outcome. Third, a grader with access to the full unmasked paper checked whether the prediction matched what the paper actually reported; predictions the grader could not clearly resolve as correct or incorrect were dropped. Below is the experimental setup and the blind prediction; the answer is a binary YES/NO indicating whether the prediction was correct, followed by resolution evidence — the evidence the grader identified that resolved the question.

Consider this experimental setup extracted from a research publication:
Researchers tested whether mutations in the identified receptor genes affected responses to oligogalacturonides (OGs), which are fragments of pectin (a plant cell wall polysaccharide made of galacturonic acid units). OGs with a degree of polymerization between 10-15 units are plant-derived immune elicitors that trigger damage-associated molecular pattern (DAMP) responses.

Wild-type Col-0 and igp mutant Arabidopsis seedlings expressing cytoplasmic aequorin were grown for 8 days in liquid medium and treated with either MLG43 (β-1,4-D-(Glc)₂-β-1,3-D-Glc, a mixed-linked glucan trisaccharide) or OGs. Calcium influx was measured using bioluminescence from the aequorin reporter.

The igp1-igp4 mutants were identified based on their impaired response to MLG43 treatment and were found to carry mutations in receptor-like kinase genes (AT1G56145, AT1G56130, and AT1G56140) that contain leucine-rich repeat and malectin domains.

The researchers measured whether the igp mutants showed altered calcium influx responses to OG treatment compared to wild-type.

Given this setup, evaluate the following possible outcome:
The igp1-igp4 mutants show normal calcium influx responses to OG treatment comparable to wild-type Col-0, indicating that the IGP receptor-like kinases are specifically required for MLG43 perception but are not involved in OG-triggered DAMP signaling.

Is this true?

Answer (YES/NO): YES